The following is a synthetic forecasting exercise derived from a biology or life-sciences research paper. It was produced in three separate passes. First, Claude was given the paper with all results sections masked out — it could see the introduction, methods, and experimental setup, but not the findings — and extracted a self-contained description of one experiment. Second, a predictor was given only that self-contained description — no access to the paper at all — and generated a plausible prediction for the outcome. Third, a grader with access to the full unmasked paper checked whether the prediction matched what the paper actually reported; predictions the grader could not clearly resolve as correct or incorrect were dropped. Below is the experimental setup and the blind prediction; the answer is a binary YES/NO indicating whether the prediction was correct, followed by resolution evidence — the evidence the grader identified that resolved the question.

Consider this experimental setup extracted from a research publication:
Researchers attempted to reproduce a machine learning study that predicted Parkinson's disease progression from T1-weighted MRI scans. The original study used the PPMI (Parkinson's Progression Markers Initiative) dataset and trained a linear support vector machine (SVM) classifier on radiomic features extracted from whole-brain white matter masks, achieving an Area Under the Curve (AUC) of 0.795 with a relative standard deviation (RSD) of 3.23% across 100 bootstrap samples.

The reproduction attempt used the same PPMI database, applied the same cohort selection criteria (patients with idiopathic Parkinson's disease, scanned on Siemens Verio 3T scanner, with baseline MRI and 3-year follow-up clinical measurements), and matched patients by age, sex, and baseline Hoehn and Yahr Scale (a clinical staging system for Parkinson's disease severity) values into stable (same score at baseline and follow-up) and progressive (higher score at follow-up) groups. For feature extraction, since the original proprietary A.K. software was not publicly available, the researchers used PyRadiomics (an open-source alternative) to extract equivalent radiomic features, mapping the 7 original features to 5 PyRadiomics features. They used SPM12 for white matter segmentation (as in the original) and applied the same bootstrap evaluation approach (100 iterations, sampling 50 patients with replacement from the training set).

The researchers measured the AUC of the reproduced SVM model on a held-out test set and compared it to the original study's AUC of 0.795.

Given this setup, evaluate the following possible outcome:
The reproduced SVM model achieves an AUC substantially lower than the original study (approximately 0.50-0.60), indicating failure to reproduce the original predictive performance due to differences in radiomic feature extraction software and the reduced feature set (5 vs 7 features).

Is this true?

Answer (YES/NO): YES